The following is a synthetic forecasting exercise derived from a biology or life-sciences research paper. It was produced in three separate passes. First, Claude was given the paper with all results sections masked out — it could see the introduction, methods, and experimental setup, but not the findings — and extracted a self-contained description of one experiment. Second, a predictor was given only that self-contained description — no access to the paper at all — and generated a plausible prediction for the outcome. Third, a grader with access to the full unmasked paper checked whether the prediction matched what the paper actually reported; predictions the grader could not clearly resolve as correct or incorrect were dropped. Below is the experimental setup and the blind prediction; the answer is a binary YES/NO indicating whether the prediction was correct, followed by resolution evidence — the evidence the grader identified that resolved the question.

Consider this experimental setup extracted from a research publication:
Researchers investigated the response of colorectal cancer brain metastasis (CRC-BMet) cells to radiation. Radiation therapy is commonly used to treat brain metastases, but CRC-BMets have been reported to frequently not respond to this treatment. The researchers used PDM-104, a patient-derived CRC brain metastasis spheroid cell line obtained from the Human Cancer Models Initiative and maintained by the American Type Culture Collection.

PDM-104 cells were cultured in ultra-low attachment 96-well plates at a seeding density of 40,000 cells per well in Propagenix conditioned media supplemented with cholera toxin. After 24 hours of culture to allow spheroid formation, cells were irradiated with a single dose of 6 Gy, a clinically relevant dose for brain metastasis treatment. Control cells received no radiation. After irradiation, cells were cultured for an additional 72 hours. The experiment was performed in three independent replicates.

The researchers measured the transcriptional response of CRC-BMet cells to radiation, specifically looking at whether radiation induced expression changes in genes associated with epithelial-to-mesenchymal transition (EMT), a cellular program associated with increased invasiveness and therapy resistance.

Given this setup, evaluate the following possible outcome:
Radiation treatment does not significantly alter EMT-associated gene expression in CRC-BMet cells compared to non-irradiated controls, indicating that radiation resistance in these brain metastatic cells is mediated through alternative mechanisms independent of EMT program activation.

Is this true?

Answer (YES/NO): NO